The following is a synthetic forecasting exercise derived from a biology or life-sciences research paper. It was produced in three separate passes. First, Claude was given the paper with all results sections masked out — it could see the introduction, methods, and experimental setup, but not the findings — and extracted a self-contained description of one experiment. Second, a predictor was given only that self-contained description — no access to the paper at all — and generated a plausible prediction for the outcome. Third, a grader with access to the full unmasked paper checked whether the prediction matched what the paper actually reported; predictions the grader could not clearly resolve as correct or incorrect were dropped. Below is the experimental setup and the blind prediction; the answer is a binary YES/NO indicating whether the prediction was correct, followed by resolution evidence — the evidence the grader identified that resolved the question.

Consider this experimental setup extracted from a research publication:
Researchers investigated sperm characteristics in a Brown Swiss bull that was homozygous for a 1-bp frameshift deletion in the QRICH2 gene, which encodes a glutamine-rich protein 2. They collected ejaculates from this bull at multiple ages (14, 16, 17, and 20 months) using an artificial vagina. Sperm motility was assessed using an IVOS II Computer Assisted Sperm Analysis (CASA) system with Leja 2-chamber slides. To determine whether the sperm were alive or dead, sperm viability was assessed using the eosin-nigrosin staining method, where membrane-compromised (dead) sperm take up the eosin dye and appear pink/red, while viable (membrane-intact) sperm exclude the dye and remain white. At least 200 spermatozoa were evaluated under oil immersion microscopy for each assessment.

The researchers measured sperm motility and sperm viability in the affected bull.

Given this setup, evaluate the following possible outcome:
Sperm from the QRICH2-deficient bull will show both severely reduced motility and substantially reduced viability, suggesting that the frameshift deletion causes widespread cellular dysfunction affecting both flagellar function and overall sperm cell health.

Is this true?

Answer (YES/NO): YES